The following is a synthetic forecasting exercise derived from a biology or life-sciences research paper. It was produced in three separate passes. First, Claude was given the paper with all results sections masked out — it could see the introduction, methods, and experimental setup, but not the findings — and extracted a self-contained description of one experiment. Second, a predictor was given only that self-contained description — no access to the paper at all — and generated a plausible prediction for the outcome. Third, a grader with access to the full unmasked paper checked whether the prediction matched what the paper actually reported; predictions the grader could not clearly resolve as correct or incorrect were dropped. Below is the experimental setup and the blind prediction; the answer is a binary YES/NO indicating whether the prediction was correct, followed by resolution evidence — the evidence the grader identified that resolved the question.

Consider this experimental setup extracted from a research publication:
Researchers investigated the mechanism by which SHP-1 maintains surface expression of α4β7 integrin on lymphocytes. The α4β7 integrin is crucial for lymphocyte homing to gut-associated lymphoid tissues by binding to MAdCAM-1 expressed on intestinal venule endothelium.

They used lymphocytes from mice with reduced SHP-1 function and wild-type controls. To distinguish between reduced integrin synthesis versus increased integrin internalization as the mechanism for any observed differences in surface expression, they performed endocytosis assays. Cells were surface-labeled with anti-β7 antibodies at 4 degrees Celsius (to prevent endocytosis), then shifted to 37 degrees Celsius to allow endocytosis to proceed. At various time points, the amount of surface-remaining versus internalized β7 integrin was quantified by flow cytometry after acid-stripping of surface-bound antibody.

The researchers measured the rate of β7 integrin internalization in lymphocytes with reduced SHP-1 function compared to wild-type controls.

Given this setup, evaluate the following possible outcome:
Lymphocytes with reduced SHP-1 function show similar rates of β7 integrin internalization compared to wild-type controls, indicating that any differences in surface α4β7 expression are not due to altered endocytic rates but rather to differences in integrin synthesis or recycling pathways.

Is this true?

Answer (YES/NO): NO